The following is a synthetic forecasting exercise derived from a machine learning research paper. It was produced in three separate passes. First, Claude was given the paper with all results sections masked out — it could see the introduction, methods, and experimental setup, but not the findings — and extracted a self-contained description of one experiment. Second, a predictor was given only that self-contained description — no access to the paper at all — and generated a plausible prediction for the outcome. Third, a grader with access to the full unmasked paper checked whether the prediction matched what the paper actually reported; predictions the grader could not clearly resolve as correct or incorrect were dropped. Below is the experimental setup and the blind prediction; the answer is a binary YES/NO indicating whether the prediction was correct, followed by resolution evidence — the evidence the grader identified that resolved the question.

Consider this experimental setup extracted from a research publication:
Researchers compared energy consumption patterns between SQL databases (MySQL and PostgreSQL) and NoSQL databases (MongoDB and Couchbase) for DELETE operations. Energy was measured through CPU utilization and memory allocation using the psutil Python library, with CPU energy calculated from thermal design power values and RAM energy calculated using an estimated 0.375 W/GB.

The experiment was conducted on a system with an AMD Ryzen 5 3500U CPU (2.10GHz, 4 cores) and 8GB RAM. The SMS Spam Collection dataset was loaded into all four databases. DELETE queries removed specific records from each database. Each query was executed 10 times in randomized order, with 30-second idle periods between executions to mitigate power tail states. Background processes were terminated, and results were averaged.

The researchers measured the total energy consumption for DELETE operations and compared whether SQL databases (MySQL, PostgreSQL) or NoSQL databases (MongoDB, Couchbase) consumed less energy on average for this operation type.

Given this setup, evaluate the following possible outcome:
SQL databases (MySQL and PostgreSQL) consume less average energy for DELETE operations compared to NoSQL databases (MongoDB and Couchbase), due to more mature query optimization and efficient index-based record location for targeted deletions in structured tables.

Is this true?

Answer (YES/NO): NO